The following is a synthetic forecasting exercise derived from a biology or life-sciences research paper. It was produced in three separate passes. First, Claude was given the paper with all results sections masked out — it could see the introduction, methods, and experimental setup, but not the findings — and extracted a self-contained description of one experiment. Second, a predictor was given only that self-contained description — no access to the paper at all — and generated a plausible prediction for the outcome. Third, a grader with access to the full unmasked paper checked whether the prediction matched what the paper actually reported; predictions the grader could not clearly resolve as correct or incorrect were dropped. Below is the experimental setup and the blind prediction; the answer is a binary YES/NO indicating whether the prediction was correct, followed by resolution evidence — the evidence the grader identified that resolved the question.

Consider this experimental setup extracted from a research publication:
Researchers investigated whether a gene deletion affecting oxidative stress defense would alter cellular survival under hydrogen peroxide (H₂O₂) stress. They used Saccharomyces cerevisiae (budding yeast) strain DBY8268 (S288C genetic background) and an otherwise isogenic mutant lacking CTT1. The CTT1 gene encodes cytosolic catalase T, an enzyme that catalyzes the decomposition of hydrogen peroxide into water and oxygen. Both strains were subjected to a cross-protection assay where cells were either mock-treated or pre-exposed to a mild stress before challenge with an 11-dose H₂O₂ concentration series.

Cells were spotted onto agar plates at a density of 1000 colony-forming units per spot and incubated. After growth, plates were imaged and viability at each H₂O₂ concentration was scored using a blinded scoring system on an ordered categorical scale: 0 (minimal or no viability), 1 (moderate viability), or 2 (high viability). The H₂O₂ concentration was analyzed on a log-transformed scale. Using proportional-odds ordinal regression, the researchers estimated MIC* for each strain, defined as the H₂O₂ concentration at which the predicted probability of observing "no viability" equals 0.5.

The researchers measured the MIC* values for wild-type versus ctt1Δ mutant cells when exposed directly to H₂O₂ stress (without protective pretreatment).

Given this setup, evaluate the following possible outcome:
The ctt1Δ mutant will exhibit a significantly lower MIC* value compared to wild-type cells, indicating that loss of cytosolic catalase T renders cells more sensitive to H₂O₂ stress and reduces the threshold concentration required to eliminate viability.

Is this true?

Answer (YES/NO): NO